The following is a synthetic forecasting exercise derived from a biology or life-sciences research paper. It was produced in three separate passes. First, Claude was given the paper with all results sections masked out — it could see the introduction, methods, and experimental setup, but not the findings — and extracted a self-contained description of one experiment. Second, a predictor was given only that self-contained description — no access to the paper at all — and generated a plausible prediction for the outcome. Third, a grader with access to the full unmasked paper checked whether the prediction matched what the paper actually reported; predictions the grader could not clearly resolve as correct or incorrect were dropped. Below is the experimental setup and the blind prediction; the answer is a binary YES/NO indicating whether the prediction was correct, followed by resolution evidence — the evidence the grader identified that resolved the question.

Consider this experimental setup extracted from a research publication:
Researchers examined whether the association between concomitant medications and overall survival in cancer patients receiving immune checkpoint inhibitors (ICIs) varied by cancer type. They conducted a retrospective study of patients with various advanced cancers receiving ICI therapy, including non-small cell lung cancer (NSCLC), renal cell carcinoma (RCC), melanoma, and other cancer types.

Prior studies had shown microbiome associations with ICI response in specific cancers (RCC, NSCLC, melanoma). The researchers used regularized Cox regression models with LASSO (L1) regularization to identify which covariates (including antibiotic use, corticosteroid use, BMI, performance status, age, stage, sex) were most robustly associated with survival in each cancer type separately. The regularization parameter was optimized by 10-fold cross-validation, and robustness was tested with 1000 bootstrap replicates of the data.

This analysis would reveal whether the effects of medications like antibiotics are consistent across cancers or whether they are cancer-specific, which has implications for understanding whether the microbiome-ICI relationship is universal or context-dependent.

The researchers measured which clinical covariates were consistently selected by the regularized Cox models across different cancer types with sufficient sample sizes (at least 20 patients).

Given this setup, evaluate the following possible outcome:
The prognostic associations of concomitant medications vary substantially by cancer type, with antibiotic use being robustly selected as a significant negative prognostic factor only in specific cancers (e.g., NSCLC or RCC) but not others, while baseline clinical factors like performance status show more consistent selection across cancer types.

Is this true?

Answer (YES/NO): NO